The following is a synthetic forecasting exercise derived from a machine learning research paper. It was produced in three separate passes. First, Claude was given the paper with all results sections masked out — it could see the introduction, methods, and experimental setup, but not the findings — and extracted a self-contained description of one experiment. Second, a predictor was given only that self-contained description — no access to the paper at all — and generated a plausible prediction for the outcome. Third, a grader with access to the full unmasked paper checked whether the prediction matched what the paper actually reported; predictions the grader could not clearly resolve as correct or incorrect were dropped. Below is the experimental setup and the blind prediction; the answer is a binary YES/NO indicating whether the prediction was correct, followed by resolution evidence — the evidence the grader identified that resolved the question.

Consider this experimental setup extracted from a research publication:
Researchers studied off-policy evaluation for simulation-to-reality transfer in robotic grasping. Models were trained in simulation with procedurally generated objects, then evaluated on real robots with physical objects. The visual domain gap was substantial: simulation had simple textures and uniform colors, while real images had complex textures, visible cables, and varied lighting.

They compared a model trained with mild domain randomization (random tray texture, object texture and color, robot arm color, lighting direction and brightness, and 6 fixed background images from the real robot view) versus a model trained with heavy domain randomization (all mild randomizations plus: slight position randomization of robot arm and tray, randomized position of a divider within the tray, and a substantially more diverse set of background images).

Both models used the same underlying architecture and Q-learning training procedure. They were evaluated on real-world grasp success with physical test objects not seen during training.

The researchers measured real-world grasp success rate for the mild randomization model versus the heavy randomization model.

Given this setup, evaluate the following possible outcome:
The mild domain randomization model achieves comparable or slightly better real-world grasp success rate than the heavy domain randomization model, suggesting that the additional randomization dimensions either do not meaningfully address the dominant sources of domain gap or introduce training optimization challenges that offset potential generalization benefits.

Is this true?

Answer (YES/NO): YES